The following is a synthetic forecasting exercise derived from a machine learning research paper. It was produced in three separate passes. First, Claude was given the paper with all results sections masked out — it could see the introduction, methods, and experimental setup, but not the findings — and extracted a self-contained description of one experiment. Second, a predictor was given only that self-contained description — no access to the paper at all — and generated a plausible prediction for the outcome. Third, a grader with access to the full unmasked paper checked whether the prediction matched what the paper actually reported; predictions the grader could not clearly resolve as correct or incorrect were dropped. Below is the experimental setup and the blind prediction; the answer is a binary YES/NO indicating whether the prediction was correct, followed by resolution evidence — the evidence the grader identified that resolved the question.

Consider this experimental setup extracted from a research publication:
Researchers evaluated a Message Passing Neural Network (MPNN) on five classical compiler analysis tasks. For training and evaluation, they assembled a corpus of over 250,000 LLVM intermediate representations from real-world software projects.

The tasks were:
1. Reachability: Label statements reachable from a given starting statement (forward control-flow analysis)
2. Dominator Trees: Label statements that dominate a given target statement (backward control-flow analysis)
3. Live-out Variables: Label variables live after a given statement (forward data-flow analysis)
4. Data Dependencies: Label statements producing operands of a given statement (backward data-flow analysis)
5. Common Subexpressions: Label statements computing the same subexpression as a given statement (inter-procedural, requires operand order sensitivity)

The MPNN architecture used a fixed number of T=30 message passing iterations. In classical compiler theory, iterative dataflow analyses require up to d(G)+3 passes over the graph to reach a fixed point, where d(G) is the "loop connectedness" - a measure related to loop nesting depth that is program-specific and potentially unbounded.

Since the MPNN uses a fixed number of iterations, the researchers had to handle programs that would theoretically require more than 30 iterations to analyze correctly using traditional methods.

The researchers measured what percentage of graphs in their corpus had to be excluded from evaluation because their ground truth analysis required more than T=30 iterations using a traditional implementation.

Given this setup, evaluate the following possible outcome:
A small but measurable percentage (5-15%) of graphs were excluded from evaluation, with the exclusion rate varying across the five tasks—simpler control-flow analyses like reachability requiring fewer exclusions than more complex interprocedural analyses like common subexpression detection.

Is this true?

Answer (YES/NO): NO